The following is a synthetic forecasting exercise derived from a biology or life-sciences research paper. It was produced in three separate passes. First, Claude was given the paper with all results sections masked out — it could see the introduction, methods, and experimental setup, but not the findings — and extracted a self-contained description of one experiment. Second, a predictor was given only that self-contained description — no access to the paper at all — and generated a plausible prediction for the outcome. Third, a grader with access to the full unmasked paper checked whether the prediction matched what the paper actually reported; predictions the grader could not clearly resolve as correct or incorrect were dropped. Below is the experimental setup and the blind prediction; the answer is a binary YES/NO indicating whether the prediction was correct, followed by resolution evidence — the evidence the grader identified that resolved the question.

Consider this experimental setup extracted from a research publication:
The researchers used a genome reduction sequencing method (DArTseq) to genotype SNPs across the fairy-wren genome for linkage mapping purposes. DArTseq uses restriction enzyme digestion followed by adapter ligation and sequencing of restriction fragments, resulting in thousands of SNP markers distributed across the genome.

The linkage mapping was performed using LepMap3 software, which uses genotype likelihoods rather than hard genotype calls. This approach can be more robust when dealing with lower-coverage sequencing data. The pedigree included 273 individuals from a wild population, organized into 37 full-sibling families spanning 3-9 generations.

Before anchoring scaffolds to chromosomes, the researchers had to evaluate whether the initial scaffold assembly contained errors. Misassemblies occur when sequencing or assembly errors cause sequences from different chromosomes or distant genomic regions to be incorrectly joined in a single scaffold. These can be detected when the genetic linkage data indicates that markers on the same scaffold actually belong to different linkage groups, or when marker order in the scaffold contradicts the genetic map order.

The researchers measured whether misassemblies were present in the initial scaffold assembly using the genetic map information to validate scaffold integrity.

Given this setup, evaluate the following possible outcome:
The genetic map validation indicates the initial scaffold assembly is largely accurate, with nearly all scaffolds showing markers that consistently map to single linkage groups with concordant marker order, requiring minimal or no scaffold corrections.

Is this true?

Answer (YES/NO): NO